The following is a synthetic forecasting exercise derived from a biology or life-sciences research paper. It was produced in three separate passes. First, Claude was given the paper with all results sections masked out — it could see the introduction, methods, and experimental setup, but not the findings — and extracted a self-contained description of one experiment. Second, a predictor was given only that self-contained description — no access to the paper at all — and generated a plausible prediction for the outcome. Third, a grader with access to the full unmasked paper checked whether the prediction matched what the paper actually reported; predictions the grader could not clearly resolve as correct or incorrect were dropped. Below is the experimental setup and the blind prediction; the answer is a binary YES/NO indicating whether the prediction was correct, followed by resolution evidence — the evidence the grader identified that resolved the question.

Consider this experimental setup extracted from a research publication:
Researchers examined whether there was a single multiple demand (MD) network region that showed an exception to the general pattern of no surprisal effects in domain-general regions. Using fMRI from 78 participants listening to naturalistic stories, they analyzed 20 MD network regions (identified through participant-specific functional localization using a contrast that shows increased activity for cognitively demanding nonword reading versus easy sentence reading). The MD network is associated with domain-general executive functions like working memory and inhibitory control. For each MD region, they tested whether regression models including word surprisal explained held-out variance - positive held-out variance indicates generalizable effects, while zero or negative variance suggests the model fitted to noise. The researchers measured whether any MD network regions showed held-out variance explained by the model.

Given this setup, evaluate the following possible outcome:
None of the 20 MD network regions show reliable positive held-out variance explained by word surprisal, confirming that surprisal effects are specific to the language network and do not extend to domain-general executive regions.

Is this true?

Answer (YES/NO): NO